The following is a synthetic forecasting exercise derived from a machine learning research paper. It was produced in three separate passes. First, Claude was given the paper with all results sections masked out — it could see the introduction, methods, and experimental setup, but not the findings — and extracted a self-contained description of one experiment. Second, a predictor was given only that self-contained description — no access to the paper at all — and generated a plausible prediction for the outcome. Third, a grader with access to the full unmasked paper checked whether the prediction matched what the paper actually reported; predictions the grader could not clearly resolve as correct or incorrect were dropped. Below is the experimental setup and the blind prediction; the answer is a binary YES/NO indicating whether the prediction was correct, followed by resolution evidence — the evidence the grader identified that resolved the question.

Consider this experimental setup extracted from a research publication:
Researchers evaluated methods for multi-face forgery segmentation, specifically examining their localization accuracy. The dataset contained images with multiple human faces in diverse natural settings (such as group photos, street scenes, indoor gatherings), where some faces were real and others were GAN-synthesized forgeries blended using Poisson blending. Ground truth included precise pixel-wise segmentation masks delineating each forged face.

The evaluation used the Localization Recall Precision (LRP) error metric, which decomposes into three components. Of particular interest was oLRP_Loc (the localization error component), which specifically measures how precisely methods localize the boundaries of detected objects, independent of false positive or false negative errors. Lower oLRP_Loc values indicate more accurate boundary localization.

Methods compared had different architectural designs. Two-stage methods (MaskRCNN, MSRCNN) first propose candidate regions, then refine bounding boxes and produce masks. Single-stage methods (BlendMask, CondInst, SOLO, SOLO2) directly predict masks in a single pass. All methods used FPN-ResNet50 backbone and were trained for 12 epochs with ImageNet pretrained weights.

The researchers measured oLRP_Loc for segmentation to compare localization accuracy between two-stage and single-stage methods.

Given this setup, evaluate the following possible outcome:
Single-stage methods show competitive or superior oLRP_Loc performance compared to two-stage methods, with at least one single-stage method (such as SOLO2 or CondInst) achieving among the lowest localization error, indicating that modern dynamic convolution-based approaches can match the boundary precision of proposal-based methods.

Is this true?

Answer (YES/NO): YES